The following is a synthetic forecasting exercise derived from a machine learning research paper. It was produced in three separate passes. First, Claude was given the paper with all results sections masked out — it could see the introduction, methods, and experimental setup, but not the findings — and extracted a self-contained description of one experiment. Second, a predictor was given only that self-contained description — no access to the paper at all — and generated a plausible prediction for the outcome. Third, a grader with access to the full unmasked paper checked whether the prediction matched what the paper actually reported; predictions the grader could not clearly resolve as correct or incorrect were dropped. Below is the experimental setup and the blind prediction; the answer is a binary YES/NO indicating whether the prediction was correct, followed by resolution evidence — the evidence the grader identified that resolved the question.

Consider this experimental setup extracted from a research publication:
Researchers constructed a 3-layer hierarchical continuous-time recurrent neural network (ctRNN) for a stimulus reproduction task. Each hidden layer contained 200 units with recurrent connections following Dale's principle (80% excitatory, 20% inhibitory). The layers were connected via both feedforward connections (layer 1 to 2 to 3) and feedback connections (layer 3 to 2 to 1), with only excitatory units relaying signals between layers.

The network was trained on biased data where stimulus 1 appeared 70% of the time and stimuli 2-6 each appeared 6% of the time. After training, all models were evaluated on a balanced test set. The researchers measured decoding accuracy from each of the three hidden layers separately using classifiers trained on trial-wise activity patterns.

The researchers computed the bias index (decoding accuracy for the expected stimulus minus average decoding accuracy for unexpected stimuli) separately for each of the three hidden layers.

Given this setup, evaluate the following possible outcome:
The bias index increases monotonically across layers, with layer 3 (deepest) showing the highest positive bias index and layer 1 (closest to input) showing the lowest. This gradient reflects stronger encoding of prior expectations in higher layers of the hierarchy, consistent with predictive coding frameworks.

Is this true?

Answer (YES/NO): NO